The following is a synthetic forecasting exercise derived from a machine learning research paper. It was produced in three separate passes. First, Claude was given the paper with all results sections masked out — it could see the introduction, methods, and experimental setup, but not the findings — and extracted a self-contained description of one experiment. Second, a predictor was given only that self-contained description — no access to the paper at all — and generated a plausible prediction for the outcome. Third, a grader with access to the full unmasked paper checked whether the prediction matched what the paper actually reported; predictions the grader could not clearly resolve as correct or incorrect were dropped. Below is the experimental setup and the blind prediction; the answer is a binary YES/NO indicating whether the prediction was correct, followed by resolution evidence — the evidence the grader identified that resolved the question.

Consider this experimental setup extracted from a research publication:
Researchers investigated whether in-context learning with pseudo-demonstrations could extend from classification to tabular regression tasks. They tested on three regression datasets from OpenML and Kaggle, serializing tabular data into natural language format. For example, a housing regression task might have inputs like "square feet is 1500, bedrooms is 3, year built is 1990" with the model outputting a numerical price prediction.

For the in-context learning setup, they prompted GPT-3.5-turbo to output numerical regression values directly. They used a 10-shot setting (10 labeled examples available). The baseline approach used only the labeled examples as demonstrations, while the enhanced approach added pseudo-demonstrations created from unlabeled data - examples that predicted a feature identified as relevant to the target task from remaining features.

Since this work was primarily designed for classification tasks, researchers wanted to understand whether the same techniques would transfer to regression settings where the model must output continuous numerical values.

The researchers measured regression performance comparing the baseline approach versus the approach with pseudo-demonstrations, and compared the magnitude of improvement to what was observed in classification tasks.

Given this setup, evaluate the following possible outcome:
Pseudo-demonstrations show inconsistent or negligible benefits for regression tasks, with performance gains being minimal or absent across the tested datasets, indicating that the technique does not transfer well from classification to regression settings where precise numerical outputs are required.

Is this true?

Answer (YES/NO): NO